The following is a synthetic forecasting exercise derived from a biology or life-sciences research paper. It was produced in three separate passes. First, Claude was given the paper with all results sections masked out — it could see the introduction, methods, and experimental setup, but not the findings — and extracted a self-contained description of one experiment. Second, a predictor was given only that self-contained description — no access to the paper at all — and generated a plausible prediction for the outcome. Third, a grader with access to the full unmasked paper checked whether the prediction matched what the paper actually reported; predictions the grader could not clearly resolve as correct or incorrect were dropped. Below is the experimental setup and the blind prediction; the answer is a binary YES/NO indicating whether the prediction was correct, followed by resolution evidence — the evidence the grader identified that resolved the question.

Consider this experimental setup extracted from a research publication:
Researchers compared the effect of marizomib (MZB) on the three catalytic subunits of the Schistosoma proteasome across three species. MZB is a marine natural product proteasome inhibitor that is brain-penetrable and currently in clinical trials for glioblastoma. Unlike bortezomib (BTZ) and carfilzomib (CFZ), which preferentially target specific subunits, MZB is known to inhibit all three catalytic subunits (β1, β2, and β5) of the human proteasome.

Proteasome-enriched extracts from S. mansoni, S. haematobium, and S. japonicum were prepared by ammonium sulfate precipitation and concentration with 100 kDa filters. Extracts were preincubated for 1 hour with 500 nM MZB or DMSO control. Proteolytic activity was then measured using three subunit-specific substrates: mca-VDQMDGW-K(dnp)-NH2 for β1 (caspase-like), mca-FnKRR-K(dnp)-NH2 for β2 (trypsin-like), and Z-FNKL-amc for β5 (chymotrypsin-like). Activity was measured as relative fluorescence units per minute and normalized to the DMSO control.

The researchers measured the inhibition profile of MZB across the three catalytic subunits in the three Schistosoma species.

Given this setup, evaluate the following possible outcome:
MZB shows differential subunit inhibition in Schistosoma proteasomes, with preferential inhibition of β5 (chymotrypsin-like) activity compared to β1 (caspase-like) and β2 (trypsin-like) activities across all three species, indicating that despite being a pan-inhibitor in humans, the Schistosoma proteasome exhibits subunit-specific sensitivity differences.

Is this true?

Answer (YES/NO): YES